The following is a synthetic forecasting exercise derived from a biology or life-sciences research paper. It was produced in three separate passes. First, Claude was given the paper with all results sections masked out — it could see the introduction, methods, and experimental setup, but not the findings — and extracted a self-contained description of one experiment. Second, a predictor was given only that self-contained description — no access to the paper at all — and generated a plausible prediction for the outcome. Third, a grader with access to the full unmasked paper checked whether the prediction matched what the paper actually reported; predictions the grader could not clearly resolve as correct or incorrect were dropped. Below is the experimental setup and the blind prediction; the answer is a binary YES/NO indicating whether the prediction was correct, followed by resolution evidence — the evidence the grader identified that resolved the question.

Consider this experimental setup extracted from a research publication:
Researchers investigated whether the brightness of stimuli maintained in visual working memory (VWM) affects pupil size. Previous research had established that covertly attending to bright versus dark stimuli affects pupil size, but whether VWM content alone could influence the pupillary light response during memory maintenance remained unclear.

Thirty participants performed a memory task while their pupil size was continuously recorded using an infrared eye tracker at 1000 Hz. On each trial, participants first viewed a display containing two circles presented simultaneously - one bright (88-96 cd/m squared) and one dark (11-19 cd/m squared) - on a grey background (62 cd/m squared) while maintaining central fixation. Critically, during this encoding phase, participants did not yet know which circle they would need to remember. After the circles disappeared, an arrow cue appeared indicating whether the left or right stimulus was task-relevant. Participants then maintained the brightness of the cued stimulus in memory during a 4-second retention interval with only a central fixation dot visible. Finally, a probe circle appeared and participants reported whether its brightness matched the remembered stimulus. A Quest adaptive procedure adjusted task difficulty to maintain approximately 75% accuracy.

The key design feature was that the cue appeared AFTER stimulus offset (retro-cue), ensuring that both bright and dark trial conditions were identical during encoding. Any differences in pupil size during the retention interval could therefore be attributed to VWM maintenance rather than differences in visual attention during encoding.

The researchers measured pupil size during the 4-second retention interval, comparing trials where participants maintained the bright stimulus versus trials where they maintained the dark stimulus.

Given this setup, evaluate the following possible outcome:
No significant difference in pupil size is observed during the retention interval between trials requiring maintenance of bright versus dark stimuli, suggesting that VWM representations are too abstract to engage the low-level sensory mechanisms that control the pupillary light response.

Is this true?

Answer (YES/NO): NO